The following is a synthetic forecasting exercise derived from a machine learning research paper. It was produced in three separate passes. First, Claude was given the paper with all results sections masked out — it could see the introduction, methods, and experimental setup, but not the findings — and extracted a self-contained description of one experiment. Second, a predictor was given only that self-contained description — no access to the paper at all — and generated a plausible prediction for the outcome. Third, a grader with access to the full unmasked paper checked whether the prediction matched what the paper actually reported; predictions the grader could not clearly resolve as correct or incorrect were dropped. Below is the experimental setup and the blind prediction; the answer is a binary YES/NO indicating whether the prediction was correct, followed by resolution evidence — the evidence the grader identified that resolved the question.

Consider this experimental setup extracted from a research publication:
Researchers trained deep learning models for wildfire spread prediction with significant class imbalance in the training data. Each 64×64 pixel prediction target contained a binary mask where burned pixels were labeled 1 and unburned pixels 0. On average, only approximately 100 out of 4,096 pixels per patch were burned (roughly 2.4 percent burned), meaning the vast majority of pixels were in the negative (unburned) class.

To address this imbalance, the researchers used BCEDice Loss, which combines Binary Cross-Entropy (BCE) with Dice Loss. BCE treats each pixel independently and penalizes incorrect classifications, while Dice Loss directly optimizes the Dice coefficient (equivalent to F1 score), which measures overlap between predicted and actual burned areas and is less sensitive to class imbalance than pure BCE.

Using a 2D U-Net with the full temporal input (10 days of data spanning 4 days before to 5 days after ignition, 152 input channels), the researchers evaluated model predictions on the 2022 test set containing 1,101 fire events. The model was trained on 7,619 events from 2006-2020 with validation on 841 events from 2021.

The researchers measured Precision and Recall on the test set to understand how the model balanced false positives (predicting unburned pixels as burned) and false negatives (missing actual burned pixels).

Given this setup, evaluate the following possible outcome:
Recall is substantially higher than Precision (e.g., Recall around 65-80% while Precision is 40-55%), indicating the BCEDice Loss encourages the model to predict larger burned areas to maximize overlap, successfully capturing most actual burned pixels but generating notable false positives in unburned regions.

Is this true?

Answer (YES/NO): NO